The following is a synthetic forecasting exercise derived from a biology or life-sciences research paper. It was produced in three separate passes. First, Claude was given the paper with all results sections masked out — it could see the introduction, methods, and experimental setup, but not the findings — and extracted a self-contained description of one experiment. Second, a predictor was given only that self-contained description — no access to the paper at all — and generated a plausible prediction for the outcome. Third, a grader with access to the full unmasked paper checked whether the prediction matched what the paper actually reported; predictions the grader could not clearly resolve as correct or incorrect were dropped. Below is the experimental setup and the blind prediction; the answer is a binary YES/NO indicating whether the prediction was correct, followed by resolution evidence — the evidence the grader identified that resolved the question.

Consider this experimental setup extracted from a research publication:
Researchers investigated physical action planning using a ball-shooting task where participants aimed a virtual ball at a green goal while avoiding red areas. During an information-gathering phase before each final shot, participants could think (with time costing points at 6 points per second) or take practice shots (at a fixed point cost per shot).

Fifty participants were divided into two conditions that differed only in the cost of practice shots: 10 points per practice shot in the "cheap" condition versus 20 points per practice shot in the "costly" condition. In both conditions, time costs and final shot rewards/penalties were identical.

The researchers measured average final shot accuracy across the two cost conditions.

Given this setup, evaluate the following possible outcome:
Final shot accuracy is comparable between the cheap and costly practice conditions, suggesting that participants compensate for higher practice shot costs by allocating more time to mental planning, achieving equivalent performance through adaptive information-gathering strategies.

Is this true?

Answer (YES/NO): NO